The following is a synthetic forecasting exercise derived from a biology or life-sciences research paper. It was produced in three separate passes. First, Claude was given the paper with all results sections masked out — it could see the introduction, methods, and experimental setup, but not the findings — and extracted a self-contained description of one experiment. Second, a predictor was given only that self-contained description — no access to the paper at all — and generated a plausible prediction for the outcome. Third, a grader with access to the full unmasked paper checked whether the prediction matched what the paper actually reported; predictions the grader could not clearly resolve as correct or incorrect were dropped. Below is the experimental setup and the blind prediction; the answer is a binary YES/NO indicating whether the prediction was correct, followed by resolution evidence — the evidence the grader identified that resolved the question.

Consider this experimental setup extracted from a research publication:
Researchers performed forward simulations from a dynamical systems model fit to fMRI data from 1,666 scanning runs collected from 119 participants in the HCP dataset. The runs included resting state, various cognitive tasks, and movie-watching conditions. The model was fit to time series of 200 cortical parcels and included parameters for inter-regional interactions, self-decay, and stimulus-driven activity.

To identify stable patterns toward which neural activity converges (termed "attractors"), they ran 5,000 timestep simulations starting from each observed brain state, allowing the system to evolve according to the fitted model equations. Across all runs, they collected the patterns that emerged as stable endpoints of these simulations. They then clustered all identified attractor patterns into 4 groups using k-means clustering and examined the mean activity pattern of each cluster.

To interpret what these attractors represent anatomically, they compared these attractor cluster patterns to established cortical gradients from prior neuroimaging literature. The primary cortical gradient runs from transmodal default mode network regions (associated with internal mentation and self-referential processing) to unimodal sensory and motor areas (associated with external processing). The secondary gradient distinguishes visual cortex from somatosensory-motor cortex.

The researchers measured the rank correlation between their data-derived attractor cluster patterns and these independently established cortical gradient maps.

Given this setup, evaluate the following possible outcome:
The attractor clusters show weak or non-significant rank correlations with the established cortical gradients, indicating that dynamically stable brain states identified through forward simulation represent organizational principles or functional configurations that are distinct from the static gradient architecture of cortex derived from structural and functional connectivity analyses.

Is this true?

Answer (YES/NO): NO